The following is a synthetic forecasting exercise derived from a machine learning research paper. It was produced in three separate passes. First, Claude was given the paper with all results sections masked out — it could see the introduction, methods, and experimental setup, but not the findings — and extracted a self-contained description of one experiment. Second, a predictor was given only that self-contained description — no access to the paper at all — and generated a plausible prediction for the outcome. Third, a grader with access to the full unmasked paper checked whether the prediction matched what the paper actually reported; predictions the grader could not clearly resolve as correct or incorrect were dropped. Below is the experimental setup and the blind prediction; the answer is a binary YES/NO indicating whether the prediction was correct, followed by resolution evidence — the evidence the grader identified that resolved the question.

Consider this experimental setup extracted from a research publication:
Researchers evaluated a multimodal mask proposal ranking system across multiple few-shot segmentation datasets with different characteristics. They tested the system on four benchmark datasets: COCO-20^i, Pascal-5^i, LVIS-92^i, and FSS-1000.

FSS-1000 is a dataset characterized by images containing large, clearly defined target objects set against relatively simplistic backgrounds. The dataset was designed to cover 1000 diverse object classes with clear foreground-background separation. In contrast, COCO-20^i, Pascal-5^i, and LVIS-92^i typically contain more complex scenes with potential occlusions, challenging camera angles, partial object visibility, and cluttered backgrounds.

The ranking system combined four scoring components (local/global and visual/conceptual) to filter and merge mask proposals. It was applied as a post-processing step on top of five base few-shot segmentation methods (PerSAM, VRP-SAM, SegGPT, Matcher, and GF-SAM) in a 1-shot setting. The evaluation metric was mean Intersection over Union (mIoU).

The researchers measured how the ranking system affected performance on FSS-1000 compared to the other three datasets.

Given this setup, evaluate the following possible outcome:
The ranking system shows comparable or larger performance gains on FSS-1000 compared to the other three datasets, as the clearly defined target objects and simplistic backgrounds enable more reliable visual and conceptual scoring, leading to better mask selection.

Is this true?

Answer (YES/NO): NO